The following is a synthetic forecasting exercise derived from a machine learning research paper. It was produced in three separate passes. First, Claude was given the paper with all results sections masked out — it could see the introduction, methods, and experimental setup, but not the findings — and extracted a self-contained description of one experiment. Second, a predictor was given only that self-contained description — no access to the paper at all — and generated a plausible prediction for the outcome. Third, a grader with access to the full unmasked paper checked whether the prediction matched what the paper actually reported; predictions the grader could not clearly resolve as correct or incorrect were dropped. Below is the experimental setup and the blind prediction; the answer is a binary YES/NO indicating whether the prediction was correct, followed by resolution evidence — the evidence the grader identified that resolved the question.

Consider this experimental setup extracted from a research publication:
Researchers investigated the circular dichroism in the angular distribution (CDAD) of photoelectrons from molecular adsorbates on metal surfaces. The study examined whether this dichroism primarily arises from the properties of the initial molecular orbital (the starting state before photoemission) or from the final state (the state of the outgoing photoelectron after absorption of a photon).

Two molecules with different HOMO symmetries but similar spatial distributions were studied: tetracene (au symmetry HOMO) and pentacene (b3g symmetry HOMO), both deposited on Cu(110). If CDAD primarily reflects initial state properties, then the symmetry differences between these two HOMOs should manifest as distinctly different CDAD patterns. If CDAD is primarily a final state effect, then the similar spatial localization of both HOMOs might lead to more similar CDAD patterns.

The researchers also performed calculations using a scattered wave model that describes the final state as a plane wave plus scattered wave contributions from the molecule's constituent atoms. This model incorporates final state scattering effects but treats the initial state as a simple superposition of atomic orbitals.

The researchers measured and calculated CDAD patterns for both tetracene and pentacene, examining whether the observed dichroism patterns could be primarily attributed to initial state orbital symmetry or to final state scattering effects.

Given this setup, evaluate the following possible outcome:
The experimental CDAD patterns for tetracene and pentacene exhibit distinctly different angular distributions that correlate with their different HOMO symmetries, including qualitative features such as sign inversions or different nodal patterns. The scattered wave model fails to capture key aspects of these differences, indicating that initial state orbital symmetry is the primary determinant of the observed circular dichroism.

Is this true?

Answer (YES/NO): NO